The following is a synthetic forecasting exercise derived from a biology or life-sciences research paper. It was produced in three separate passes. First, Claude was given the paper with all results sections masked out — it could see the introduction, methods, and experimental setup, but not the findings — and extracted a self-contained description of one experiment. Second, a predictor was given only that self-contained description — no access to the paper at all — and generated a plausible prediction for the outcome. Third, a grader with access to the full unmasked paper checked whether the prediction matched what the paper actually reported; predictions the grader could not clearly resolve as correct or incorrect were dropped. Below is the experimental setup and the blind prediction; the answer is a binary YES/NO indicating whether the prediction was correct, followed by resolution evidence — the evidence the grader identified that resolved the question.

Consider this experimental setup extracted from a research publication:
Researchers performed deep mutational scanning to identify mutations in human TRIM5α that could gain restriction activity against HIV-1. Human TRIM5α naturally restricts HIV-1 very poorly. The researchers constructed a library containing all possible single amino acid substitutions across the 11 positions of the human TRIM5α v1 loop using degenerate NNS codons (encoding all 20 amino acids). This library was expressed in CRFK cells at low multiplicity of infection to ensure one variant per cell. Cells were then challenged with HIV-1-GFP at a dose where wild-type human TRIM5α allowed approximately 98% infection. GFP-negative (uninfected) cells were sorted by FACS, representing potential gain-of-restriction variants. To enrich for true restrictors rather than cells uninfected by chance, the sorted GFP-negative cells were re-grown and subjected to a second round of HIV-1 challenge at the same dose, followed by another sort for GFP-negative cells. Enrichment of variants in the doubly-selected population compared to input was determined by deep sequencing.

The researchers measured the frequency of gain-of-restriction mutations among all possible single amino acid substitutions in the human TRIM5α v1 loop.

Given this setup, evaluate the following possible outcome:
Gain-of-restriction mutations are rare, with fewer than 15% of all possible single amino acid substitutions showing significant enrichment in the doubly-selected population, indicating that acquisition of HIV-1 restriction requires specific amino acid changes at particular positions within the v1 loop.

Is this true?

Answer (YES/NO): NO